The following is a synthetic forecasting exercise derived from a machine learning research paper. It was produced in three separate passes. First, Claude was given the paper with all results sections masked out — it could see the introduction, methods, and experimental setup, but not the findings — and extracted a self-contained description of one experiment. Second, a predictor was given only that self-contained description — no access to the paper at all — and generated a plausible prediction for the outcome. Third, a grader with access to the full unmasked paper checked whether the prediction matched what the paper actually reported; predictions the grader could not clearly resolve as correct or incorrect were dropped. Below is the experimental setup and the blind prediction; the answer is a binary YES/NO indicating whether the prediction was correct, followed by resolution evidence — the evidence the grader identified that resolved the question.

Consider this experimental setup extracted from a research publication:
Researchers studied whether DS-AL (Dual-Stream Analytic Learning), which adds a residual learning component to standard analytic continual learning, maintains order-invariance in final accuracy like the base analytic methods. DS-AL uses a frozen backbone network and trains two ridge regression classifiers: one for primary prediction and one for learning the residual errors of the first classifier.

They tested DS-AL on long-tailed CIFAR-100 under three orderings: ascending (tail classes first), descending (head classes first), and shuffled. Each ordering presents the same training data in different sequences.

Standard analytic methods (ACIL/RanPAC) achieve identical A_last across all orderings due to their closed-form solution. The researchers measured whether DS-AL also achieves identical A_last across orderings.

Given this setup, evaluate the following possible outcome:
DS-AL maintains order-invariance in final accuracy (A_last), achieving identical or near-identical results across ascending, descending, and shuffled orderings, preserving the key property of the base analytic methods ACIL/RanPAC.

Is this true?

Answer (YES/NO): NO